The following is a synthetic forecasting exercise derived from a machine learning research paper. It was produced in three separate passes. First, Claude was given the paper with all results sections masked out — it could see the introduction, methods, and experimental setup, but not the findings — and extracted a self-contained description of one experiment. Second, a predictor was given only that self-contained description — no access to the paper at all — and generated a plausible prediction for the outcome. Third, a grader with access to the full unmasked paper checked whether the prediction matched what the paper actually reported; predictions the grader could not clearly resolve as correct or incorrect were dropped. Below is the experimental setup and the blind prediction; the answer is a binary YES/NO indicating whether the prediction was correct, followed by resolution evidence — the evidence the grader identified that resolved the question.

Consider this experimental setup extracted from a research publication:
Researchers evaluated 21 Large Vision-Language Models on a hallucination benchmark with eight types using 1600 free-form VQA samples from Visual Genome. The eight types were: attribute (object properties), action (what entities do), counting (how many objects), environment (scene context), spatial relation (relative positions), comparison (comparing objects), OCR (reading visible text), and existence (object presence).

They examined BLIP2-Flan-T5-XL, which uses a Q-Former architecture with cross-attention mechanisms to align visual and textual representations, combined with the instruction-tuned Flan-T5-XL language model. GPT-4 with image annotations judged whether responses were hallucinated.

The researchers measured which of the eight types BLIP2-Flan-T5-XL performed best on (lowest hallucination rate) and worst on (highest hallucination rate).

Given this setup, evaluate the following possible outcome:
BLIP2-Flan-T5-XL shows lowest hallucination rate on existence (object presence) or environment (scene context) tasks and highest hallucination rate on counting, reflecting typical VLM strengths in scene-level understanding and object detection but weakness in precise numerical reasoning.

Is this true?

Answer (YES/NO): NO